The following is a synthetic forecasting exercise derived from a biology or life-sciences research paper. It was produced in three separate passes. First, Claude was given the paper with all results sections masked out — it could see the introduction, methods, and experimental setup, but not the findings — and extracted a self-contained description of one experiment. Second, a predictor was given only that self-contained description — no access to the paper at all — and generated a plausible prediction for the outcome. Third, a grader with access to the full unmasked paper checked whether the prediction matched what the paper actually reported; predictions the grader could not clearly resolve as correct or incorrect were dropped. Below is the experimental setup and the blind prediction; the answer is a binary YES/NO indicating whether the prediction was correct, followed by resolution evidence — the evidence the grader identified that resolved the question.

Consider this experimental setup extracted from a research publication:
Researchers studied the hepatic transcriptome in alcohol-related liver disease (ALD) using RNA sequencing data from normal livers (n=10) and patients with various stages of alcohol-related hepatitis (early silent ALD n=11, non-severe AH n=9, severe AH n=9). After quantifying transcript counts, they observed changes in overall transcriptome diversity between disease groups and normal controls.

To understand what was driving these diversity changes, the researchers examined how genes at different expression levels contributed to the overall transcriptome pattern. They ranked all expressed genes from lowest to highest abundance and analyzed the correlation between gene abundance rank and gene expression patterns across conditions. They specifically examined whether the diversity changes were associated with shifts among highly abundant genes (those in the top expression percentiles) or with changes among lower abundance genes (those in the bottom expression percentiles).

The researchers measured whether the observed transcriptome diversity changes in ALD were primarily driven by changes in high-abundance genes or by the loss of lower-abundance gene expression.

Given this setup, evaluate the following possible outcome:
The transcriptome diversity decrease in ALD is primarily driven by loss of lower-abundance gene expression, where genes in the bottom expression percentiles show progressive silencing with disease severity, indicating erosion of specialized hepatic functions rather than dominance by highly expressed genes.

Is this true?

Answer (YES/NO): YES